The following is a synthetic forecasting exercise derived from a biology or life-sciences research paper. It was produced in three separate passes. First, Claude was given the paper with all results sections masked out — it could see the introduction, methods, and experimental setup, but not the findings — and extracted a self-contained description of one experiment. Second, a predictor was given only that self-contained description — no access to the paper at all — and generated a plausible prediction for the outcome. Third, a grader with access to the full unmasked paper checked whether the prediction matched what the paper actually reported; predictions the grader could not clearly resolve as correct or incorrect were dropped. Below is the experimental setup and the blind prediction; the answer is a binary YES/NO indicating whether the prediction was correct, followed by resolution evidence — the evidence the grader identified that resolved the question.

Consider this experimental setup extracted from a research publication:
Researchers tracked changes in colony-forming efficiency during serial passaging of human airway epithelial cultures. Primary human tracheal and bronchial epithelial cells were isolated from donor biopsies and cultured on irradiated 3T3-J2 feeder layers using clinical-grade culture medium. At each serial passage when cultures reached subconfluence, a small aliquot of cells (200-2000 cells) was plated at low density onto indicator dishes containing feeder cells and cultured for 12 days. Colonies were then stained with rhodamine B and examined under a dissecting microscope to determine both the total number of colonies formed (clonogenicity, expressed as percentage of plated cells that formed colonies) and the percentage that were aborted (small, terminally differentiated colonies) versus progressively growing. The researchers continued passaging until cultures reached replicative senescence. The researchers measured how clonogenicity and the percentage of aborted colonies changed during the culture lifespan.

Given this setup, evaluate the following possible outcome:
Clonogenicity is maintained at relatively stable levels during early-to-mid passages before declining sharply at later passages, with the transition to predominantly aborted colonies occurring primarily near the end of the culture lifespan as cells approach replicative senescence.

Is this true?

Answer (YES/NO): NO